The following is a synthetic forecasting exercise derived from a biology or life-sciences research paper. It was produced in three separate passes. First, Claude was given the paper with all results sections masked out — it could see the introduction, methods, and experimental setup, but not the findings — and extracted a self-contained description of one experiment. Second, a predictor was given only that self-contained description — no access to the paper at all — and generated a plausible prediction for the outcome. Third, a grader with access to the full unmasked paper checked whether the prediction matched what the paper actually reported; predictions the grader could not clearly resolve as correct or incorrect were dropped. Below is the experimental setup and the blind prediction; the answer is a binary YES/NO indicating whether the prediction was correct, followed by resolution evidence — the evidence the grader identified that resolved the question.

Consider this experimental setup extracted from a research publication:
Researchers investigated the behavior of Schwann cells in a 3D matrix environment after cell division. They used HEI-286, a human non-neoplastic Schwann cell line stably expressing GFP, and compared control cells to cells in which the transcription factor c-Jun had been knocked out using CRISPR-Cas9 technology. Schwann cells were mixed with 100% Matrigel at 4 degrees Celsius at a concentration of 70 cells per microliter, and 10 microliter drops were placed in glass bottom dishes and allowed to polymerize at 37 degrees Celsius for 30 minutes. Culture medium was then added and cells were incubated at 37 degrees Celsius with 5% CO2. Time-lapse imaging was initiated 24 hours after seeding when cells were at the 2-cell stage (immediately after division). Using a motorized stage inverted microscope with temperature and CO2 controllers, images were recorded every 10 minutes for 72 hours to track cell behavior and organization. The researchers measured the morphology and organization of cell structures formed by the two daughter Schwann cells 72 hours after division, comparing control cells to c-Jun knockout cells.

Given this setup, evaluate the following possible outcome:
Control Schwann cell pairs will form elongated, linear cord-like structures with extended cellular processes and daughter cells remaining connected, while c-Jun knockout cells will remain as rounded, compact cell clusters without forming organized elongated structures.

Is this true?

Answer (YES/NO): NO